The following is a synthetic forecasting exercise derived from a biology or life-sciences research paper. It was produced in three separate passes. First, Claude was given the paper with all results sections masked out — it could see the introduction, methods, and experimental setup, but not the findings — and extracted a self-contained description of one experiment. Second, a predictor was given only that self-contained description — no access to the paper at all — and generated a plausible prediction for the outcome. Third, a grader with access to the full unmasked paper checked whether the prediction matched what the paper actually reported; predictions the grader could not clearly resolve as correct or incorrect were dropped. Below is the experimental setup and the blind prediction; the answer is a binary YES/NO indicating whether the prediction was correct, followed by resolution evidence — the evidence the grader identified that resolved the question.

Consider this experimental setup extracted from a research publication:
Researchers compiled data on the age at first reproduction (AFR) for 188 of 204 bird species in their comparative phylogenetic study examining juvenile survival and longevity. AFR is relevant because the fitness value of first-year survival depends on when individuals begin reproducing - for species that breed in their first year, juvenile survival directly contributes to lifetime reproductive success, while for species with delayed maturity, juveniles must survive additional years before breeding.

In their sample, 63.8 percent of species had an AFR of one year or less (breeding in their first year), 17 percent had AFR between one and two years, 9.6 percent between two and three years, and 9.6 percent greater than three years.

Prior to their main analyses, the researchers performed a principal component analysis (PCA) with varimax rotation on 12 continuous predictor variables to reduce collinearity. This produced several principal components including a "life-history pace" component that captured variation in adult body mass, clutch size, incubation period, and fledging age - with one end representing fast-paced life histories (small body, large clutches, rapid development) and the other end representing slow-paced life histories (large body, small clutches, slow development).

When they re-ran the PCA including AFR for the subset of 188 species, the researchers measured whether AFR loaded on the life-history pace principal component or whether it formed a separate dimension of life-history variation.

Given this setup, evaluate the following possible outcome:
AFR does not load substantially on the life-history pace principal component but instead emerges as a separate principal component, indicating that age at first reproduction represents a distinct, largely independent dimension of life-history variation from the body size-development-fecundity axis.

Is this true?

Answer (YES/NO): NO